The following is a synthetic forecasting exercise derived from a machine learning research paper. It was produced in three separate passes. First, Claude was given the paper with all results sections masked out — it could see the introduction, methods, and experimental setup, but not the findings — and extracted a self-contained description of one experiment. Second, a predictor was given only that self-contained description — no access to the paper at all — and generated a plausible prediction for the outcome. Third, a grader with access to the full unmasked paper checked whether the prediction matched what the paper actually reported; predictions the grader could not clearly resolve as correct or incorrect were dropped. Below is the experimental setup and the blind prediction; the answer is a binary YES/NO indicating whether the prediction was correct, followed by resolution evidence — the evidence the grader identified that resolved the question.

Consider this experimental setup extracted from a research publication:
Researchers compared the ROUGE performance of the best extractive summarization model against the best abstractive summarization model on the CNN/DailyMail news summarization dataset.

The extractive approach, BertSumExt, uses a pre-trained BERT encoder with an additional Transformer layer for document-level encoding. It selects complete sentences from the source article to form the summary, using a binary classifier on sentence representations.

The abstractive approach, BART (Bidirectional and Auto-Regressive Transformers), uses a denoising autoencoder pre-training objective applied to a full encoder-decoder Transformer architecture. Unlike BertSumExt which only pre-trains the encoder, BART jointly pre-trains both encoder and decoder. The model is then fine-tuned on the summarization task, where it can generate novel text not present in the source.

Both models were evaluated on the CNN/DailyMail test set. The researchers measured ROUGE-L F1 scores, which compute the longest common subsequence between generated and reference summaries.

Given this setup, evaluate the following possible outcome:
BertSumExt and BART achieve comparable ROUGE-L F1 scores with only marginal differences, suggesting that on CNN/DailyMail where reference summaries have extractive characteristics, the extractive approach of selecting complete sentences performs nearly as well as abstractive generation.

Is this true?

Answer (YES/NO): YES